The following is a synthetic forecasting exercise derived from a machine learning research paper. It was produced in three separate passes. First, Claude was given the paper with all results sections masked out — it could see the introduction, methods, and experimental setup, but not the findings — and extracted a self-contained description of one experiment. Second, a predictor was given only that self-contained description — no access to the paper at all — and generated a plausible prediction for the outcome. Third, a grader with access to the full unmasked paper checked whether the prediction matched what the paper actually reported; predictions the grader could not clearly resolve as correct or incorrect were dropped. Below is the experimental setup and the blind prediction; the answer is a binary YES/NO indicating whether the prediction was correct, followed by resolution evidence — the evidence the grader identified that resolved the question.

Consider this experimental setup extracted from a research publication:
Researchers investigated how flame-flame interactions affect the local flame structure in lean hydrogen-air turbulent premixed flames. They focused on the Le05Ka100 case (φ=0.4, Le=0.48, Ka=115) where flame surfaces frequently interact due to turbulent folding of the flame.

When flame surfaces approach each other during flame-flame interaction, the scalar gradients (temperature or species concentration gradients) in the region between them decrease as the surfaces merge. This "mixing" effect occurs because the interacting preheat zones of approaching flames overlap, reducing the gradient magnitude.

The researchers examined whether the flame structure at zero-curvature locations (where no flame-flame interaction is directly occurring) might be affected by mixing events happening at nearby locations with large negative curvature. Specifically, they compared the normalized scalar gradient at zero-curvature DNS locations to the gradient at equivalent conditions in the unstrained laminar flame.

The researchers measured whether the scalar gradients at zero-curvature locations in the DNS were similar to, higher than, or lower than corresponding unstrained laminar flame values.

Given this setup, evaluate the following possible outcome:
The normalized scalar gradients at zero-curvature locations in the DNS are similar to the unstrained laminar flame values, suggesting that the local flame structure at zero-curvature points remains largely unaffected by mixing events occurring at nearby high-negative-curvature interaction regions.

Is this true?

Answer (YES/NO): NO